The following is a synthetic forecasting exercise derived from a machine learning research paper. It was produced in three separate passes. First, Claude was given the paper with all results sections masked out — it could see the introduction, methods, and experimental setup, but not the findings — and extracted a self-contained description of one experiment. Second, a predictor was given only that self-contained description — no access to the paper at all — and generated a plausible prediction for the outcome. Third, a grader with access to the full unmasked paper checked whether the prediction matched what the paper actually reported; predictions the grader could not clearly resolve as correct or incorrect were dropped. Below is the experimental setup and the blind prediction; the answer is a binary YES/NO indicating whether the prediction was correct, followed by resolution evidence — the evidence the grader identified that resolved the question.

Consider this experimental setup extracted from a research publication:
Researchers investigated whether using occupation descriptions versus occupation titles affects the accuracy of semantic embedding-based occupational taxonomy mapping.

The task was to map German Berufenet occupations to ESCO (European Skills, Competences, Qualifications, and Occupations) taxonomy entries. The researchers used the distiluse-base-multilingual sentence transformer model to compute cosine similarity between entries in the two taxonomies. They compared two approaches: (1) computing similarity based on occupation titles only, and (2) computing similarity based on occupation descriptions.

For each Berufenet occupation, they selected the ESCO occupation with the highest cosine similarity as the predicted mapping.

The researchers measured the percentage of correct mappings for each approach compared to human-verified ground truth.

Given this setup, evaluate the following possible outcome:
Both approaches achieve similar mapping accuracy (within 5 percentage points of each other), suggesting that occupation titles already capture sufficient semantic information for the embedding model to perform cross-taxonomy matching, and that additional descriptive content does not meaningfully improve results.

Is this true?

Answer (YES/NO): YES